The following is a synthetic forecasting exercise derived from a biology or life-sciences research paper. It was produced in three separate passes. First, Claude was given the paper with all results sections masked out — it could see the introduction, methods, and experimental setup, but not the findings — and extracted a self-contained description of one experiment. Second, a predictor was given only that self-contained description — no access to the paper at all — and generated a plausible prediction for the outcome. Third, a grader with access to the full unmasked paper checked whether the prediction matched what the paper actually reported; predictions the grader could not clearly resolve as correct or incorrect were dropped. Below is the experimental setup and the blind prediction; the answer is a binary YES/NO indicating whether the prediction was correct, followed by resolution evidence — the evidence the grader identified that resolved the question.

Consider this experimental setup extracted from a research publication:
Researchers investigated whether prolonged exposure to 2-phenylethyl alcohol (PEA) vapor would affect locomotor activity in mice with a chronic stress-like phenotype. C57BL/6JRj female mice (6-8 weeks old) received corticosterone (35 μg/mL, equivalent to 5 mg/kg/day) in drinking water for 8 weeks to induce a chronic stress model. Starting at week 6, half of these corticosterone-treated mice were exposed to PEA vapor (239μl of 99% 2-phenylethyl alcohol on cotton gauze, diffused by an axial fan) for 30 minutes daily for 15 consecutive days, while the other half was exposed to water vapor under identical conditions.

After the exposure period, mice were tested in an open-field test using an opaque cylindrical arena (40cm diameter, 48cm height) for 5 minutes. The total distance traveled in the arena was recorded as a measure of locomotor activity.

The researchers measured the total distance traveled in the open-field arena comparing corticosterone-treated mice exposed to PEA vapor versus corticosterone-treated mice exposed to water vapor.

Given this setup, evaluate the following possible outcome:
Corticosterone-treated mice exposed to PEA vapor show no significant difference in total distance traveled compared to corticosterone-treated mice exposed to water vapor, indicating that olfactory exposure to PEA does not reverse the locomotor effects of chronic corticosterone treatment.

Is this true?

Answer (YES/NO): NO